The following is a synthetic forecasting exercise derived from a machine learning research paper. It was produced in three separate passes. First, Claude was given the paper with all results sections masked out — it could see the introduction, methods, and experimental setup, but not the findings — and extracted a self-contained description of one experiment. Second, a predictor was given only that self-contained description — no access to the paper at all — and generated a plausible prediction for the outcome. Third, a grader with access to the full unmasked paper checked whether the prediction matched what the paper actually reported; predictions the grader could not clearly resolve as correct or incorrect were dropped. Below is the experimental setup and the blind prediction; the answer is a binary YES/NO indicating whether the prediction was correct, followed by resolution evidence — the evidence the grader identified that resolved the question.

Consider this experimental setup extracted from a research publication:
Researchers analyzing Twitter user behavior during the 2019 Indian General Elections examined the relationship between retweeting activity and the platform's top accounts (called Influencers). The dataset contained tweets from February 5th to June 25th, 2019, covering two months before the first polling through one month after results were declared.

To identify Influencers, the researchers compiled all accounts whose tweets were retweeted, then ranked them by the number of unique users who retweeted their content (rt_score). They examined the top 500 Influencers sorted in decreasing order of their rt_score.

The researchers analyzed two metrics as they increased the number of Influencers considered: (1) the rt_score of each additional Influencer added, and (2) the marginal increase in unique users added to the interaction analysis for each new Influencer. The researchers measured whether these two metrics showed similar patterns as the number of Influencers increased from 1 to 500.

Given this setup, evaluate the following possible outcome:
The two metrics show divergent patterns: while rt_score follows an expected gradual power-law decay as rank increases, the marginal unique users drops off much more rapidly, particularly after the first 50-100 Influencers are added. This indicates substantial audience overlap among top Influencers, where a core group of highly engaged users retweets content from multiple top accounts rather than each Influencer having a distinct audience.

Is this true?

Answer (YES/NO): NO